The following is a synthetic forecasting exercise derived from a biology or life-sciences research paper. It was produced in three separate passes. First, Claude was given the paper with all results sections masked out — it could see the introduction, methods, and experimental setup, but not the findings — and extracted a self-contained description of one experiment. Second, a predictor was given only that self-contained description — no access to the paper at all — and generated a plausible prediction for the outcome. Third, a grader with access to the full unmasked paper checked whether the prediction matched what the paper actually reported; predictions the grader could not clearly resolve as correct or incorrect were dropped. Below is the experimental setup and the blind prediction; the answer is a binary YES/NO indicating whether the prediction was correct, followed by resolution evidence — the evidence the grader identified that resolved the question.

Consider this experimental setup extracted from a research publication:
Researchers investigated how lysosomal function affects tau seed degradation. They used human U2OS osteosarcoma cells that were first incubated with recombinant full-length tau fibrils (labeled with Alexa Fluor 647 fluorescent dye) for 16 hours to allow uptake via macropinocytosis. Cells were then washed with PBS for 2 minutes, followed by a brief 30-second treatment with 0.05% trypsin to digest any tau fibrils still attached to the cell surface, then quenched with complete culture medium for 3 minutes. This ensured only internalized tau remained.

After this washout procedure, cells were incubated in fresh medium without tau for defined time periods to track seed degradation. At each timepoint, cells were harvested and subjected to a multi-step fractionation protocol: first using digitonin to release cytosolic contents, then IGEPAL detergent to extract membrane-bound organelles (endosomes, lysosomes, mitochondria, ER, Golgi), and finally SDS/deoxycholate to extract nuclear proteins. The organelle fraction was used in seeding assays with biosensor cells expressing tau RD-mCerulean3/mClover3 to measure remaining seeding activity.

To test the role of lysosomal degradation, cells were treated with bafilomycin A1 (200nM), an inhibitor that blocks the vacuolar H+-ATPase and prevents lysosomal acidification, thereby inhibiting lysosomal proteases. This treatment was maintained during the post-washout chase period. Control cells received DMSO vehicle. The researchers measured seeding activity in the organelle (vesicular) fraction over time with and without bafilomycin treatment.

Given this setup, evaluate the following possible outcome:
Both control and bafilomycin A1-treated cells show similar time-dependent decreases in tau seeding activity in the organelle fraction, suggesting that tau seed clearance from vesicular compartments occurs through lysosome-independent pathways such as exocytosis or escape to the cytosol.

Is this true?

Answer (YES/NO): NO